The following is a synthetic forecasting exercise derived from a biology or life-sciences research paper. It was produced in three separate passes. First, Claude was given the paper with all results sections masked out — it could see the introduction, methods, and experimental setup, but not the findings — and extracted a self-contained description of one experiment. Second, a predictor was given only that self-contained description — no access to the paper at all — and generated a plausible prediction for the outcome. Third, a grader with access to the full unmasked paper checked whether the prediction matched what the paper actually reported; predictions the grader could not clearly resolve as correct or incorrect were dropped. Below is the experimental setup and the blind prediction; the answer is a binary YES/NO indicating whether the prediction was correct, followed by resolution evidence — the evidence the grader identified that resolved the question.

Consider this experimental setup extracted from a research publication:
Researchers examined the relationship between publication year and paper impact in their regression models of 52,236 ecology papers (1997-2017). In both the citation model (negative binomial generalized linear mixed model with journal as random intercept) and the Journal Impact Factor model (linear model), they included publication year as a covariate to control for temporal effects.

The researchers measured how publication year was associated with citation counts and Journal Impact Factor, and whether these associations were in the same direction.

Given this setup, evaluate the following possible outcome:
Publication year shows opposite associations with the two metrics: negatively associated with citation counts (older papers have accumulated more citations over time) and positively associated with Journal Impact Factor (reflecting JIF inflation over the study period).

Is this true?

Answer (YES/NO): YES